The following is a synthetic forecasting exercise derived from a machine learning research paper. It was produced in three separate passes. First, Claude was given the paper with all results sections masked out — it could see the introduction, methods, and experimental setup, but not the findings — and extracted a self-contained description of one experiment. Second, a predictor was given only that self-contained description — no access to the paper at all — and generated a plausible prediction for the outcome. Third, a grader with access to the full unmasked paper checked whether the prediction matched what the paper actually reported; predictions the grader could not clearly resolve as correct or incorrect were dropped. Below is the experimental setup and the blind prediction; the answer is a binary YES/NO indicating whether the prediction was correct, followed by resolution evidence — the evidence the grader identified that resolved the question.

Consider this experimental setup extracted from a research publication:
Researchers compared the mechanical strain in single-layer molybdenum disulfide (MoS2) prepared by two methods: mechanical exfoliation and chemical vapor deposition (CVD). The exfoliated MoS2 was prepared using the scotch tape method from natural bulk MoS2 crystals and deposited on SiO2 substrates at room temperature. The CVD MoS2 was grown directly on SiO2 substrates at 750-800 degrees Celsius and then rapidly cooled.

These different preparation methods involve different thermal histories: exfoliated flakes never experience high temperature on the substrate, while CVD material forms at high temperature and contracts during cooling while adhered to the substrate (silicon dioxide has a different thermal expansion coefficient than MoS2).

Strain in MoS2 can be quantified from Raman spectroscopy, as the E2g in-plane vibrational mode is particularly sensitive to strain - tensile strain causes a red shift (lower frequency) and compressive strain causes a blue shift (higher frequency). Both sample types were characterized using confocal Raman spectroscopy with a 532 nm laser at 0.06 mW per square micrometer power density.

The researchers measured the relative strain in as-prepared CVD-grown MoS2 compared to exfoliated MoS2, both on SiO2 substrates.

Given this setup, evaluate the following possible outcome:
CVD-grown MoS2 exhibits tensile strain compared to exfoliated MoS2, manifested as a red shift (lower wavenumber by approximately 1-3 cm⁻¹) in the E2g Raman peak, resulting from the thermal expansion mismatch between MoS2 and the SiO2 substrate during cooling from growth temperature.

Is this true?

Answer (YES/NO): NO